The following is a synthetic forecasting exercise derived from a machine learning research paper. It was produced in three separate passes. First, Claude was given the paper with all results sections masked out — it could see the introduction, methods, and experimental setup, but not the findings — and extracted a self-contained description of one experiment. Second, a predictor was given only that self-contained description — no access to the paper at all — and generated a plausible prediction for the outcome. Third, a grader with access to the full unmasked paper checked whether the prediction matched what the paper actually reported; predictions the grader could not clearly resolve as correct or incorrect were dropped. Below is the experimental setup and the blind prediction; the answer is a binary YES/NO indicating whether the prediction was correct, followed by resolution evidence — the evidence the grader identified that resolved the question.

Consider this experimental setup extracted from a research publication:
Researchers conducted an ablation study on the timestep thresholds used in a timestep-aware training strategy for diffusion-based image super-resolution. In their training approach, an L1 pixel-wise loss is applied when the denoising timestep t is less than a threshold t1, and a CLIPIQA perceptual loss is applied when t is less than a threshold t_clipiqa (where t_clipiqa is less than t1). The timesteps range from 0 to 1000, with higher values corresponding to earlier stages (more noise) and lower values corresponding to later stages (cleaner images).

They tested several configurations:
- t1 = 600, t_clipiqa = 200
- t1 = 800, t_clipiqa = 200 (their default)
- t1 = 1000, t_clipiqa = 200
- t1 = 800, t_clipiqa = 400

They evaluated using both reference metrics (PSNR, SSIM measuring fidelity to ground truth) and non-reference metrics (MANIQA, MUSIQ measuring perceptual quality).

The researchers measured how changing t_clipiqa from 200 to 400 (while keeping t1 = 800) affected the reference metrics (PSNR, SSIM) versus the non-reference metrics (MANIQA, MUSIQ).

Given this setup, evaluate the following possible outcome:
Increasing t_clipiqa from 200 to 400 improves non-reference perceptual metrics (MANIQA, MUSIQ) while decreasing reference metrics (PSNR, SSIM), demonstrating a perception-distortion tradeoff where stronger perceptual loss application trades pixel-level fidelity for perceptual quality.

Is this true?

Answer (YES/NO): YES